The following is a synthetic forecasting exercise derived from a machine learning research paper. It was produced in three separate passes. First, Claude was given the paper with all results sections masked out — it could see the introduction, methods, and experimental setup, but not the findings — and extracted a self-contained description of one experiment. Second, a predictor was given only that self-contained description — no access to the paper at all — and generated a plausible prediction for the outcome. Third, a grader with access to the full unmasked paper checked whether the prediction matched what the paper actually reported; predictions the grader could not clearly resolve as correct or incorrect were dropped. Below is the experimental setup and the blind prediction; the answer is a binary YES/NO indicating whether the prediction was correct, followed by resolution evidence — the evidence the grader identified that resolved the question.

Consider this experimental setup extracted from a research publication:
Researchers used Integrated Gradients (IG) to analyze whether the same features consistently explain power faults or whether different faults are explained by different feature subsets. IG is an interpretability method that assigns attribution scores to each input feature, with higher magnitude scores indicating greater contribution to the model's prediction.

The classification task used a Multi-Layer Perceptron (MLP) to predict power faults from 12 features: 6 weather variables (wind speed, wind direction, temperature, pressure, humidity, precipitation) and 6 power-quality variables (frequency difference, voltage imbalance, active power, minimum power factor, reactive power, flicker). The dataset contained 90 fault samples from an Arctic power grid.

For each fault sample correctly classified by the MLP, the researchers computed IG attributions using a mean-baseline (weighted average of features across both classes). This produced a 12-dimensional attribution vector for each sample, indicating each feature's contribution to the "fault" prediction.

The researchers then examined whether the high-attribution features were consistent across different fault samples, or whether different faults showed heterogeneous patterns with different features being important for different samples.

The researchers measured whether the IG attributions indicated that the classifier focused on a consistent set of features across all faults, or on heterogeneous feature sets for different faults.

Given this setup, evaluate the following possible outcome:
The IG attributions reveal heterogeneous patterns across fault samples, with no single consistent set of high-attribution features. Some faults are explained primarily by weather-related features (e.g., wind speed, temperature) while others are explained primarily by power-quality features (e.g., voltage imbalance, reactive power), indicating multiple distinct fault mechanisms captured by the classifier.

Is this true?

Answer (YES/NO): YES